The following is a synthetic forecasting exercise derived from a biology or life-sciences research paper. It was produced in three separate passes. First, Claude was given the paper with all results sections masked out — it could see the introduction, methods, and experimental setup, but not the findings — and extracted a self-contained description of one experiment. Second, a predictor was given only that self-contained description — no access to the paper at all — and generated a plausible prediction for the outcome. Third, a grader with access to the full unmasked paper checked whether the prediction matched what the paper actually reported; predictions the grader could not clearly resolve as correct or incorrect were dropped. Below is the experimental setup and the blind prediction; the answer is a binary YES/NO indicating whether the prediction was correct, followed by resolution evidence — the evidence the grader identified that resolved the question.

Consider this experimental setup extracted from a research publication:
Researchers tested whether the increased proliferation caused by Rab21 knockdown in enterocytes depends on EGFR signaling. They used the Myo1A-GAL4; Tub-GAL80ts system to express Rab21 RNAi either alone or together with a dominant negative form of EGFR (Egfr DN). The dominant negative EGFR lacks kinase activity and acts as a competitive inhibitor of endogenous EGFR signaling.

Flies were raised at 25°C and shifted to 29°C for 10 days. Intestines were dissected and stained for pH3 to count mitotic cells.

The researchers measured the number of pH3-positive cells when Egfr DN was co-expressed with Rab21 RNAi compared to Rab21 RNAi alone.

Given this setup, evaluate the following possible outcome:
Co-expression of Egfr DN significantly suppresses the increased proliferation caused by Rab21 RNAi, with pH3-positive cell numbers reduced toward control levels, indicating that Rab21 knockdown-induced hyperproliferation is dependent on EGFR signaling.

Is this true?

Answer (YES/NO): YES